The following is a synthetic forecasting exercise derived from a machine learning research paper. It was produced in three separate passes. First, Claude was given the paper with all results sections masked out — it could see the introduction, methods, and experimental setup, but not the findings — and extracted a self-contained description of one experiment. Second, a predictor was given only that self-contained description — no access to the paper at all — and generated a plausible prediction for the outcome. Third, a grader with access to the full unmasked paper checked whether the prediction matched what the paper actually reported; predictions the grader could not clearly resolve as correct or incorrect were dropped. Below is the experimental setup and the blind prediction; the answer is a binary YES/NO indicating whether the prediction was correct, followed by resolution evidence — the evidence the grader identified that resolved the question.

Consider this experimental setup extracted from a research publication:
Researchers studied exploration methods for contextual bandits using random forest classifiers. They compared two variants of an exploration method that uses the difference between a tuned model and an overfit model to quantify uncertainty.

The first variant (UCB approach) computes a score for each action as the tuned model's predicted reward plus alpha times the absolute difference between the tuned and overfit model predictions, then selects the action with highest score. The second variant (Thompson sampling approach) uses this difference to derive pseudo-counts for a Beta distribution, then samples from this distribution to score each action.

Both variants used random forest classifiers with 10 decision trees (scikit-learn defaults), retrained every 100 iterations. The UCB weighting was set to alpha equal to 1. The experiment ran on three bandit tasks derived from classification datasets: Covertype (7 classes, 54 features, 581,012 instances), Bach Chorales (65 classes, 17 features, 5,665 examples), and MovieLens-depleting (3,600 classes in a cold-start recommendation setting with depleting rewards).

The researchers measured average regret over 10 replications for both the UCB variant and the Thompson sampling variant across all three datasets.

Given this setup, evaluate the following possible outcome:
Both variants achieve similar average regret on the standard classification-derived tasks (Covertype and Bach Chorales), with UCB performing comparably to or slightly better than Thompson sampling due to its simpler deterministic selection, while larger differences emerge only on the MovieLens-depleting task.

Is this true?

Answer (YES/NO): NO